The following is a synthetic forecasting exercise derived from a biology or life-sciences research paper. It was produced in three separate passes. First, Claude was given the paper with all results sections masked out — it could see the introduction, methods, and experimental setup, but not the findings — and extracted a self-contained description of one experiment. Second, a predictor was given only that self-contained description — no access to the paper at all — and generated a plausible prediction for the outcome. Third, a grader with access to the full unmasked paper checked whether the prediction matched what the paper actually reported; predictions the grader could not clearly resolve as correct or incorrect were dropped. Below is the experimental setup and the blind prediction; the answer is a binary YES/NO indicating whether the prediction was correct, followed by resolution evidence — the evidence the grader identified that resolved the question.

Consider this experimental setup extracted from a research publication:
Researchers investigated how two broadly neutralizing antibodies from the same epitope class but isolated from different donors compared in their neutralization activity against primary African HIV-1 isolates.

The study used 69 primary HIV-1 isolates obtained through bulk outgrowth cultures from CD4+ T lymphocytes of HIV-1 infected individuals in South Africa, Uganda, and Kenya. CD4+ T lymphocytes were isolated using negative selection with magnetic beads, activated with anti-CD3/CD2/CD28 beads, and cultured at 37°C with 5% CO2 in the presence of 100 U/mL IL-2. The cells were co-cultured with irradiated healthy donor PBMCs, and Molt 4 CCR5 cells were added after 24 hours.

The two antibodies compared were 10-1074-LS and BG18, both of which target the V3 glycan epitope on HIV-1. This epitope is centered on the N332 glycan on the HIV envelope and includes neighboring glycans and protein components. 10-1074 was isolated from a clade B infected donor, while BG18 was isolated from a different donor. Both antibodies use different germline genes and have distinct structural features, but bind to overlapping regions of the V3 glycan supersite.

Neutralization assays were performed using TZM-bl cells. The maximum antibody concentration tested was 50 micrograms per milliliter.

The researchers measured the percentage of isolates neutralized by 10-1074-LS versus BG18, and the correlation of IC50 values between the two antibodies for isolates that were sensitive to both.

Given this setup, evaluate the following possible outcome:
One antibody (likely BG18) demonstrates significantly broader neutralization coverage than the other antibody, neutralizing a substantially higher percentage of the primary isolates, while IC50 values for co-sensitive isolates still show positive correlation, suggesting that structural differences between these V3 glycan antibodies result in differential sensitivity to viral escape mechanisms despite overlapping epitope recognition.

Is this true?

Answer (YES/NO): NO